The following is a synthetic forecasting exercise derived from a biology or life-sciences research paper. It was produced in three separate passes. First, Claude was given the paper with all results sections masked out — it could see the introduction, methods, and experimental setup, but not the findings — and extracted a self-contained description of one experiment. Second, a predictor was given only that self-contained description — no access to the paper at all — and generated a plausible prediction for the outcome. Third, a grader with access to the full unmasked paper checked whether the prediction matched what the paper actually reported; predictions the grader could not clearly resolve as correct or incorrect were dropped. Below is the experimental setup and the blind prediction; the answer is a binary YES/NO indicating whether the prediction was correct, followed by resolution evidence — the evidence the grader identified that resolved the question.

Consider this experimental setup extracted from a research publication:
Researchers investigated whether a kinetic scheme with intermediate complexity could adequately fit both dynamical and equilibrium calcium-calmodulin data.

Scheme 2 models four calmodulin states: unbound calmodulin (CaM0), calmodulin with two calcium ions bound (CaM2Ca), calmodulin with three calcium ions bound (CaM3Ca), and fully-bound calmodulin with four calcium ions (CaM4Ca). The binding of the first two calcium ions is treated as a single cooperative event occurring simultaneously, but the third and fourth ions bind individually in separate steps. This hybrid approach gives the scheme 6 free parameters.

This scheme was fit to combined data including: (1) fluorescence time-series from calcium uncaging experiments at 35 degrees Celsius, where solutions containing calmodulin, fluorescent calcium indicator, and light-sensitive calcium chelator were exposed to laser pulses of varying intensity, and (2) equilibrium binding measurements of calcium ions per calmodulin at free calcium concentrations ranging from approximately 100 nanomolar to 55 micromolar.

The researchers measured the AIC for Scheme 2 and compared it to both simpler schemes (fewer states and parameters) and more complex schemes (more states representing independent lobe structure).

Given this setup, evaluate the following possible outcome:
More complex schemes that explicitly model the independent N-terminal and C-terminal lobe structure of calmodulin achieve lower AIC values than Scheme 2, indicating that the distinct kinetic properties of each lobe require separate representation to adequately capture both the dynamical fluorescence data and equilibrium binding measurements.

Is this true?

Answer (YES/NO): YES